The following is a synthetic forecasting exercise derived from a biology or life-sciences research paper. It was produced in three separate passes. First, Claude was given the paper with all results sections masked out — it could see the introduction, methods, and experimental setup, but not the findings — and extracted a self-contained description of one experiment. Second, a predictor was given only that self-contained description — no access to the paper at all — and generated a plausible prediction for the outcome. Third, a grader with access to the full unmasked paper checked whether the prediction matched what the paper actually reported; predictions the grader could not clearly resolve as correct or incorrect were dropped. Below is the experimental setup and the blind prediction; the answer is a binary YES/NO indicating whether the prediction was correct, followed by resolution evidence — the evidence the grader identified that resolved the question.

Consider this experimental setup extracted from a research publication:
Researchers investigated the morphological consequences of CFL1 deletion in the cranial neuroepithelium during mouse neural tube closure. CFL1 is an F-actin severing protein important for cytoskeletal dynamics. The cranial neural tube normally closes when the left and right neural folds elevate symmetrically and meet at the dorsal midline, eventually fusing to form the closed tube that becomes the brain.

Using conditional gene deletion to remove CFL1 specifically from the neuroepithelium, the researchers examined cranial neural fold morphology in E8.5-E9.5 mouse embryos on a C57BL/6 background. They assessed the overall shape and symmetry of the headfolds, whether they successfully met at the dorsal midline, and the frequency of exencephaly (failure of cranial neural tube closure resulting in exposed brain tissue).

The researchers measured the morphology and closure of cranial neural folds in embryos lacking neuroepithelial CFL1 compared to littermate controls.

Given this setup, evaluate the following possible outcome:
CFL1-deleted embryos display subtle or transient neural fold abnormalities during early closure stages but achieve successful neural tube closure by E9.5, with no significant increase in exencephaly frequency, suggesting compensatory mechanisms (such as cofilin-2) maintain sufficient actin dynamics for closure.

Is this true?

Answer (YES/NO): NO